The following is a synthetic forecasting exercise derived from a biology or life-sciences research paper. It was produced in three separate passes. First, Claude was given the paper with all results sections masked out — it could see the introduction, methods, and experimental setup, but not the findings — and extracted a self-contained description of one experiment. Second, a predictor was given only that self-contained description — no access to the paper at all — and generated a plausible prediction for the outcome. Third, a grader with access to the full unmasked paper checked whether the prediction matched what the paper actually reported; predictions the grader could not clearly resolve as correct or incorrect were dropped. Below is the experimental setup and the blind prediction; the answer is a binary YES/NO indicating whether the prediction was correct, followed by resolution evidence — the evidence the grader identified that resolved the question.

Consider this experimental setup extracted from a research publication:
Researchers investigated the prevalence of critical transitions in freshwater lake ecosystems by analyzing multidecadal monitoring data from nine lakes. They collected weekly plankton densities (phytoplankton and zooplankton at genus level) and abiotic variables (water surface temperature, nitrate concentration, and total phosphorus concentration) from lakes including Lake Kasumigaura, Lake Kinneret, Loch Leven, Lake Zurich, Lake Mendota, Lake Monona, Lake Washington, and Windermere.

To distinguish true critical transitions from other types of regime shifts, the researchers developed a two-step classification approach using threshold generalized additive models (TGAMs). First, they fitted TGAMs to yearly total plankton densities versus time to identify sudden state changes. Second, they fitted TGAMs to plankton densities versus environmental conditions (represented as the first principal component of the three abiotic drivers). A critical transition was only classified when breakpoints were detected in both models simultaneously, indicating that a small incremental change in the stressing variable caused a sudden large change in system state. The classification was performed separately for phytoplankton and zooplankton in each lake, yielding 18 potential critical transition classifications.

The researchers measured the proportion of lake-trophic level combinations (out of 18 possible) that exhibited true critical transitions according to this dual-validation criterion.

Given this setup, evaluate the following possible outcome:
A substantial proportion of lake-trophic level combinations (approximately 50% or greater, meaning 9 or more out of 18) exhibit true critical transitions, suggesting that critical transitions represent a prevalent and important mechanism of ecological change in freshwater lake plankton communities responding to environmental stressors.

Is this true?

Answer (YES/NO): NO